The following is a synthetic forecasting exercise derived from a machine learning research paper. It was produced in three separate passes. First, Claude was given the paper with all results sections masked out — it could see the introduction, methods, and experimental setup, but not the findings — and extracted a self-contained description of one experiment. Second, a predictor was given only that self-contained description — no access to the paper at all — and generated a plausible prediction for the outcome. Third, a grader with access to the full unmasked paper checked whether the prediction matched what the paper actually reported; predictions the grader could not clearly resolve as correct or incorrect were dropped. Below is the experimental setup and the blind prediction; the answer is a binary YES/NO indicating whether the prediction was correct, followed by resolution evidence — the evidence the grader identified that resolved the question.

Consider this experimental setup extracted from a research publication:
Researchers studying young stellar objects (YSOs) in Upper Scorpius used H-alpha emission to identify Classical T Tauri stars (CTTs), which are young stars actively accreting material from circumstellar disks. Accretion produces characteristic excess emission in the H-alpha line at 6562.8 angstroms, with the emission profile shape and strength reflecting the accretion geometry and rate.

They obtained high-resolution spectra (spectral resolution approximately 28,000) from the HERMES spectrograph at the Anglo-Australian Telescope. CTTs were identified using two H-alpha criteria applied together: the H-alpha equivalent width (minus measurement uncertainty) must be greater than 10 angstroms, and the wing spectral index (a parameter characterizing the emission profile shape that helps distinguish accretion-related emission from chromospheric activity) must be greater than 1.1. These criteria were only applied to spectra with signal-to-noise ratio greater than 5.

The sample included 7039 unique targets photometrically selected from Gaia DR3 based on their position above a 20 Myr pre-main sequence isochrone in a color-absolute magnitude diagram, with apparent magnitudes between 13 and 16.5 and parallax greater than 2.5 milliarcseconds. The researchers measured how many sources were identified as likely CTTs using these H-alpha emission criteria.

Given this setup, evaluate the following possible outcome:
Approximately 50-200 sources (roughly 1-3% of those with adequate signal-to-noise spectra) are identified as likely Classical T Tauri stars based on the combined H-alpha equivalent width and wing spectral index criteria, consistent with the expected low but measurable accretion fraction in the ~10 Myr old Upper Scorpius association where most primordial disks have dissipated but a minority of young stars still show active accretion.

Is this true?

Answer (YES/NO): NO